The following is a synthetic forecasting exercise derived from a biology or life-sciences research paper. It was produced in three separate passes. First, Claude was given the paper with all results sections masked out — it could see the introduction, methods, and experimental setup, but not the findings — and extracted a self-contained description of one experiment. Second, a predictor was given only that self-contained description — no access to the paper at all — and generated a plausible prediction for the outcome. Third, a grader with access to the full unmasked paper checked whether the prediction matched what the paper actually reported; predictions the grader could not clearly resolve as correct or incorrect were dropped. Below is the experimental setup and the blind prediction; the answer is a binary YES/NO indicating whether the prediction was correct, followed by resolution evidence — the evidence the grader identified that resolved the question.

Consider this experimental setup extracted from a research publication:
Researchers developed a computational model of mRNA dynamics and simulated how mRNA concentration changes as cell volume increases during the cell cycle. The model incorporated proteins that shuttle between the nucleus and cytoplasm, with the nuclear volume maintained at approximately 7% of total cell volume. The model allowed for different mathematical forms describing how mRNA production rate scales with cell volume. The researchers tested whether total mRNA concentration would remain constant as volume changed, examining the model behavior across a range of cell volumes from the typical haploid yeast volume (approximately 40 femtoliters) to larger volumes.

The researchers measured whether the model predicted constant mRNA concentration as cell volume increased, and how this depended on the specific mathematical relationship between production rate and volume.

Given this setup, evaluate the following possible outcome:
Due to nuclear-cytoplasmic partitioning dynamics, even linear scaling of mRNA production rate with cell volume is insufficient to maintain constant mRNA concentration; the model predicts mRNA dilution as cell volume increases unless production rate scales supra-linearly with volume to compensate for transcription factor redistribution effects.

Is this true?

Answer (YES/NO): NO